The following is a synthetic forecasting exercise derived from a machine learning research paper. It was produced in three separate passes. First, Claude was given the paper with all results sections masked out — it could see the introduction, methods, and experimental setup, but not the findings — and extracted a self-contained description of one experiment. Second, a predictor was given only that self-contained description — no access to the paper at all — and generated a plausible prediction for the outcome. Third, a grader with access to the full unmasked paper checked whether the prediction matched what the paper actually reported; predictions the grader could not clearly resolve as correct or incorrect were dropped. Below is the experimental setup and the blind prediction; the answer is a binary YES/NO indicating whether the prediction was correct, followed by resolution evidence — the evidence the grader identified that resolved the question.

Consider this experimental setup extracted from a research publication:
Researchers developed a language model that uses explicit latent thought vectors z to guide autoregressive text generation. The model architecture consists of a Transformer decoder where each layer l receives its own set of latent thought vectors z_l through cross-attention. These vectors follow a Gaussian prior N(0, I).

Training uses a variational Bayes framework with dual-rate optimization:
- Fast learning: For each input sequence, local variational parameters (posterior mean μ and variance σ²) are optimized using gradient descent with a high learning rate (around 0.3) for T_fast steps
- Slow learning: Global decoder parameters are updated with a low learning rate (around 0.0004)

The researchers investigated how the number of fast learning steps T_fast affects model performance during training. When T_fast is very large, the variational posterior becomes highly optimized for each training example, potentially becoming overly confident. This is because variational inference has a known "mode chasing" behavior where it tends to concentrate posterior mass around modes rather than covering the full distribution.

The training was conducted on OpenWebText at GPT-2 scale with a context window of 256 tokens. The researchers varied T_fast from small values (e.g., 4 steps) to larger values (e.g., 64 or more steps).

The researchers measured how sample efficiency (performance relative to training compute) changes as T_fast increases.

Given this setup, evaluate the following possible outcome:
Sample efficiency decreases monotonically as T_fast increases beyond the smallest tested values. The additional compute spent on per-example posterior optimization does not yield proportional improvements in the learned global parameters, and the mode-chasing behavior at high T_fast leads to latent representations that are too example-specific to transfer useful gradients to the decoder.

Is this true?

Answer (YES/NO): NO